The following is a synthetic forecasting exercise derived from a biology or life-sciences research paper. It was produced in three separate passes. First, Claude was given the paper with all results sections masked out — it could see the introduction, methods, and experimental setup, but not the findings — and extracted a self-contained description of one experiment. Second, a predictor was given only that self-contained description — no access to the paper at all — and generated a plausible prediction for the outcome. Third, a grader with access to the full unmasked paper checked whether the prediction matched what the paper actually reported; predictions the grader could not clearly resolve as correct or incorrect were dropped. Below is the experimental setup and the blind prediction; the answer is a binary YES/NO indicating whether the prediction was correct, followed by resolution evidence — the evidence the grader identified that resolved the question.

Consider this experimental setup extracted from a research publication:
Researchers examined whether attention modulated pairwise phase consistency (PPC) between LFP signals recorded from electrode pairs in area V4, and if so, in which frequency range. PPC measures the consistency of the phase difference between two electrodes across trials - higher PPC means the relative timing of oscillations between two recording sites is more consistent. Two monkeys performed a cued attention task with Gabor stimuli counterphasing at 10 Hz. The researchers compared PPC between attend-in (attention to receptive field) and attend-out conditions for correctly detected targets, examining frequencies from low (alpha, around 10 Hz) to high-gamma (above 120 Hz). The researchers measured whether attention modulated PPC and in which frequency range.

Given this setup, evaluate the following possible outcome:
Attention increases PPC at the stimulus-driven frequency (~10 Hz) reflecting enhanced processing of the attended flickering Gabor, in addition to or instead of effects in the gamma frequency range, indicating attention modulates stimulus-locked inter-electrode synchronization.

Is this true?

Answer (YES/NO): NO